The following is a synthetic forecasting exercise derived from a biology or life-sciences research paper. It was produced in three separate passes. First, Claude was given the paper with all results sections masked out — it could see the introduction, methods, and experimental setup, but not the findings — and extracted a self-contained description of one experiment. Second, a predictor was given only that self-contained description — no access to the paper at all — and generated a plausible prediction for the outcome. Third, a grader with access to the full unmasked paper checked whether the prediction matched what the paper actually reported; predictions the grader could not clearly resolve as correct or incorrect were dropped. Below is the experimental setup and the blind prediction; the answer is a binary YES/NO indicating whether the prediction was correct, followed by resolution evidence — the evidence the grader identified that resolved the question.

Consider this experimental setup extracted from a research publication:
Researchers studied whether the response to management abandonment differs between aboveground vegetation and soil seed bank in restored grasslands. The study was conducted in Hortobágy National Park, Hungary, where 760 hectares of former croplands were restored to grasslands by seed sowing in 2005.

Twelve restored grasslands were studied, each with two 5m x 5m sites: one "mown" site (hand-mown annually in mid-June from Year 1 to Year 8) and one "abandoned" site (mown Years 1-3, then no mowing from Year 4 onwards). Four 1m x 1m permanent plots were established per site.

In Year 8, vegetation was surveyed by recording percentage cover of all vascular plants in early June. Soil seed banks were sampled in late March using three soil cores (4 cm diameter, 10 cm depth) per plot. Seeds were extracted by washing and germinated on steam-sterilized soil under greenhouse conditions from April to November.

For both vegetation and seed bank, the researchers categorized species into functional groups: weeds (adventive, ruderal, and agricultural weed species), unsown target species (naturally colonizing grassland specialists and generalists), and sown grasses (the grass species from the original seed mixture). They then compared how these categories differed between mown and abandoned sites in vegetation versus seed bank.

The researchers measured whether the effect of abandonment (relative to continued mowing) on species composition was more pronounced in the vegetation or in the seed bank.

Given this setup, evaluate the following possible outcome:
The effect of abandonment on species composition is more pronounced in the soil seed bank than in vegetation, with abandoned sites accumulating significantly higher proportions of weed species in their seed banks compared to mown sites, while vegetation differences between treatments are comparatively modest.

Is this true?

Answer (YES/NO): YES